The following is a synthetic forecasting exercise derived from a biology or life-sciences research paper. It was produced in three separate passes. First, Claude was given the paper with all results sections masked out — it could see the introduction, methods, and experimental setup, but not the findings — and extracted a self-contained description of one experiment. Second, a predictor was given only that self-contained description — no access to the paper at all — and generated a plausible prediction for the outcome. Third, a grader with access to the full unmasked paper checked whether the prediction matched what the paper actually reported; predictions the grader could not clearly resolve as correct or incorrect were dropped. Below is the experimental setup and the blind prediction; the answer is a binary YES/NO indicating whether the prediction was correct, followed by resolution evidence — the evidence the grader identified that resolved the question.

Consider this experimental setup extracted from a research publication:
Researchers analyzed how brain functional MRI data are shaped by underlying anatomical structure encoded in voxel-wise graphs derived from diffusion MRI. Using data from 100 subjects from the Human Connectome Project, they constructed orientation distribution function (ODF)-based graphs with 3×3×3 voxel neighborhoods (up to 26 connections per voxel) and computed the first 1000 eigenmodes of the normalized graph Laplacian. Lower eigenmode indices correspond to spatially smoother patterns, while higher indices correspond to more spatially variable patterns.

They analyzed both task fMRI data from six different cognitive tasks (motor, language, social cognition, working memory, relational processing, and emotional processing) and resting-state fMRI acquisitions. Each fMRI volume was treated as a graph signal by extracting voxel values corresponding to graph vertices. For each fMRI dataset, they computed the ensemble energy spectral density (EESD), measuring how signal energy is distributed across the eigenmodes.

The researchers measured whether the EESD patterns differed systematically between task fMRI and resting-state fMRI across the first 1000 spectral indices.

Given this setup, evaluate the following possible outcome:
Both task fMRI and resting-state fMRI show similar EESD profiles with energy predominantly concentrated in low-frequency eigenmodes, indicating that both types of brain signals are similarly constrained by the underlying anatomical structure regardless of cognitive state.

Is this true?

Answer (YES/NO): NO